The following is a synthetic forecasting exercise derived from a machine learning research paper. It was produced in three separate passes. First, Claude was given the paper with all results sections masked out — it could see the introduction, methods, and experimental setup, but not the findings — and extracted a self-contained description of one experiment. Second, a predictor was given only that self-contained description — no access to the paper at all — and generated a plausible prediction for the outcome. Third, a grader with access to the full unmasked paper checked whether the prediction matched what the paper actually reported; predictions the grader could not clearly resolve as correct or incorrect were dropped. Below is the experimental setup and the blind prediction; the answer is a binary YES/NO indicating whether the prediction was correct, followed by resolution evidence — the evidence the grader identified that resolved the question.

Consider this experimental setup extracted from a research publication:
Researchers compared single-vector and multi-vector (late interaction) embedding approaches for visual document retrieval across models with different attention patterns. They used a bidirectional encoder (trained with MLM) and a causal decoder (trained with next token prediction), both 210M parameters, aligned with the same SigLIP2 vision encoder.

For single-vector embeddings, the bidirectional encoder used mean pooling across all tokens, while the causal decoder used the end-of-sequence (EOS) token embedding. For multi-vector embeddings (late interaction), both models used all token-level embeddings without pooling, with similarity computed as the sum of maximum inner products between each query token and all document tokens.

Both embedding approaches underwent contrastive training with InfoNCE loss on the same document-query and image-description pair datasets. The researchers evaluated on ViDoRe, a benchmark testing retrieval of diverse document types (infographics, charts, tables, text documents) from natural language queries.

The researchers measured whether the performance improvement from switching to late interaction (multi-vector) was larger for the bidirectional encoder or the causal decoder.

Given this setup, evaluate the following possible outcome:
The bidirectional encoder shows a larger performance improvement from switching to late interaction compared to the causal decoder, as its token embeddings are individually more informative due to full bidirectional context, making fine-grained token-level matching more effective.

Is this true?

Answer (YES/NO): YES